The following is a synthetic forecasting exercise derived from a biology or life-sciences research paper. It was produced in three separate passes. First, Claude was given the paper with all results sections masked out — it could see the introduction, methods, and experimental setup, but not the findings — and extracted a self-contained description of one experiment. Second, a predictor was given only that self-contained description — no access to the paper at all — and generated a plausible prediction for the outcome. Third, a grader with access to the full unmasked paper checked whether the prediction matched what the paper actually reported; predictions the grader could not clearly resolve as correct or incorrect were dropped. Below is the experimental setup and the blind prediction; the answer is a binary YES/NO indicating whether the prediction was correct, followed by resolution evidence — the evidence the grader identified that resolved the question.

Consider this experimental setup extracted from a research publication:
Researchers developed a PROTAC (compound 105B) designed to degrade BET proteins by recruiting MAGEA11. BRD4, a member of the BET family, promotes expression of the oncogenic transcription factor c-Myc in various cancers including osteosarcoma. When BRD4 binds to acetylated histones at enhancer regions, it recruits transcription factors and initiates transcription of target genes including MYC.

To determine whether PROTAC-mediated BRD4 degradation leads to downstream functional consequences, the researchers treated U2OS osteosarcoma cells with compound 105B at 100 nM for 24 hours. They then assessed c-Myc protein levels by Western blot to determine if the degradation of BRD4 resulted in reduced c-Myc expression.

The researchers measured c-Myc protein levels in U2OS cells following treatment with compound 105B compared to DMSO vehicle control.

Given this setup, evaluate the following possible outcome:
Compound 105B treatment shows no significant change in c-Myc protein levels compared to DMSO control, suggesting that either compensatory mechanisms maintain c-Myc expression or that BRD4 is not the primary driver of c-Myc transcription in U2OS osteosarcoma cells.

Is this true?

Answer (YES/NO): NO